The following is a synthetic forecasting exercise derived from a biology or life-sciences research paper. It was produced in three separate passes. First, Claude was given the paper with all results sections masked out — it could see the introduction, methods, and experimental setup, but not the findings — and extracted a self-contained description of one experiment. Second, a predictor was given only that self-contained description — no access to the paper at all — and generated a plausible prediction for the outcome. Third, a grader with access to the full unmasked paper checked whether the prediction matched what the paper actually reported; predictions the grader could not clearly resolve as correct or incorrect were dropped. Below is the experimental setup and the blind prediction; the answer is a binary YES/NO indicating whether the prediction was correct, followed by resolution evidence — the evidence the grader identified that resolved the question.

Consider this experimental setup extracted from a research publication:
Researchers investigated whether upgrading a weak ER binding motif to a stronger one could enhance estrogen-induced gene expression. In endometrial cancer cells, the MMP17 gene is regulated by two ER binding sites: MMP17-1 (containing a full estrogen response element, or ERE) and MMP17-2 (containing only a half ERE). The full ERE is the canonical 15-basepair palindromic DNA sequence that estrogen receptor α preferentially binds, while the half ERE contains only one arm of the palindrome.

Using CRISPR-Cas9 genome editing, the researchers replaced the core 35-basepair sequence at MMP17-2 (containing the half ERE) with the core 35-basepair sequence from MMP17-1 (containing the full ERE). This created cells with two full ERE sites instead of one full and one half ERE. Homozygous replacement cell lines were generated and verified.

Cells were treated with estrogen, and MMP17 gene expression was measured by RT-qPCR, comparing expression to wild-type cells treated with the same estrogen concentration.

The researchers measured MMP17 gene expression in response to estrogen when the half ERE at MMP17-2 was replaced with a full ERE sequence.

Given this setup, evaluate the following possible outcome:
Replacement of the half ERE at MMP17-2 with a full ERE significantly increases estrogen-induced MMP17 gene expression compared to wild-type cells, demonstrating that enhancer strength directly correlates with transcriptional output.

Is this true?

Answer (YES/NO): YES